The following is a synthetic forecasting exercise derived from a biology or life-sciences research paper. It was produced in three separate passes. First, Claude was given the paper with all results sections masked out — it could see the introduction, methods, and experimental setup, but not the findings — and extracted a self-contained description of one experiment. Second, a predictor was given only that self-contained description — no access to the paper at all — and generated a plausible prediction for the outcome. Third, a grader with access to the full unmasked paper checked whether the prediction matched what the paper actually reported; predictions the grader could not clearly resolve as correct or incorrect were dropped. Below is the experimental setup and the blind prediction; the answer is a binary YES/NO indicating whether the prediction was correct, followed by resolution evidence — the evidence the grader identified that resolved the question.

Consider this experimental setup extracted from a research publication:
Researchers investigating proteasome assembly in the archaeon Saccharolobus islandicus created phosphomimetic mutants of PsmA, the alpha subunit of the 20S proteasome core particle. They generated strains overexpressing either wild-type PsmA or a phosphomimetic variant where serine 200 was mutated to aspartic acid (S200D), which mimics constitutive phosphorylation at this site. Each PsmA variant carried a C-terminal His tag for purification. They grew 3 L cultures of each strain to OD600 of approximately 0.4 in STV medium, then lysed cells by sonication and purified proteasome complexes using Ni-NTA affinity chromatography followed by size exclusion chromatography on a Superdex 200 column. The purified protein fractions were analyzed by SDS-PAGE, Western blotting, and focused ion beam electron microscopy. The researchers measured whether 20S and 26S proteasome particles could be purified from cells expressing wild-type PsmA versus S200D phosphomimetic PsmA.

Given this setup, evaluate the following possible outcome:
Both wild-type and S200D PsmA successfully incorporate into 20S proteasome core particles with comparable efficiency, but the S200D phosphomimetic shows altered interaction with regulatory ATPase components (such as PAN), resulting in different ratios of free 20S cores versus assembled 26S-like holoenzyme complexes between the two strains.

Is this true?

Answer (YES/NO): YES